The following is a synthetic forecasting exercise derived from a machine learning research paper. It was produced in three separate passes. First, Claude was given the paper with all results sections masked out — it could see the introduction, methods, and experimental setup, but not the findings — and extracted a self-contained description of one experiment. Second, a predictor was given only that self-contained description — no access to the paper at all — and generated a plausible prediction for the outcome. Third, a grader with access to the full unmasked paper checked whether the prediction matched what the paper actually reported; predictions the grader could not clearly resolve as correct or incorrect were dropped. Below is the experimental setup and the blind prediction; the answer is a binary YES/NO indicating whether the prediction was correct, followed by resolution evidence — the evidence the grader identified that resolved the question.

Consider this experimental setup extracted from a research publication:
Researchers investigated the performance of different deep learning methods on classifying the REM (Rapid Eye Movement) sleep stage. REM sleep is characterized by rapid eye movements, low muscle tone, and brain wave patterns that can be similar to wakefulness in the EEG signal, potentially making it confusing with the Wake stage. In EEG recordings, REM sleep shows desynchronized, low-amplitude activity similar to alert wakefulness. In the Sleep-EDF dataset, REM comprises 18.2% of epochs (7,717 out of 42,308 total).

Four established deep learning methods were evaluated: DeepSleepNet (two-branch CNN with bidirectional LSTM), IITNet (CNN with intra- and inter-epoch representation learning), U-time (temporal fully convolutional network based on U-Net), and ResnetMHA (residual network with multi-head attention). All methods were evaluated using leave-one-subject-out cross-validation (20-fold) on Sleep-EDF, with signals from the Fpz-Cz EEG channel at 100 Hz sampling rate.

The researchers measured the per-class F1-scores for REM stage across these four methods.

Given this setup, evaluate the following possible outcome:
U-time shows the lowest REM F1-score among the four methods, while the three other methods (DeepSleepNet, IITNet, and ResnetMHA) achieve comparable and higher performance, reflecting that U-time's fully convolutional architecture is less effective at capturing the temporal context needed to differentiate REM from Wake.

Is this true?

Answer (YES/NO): NO